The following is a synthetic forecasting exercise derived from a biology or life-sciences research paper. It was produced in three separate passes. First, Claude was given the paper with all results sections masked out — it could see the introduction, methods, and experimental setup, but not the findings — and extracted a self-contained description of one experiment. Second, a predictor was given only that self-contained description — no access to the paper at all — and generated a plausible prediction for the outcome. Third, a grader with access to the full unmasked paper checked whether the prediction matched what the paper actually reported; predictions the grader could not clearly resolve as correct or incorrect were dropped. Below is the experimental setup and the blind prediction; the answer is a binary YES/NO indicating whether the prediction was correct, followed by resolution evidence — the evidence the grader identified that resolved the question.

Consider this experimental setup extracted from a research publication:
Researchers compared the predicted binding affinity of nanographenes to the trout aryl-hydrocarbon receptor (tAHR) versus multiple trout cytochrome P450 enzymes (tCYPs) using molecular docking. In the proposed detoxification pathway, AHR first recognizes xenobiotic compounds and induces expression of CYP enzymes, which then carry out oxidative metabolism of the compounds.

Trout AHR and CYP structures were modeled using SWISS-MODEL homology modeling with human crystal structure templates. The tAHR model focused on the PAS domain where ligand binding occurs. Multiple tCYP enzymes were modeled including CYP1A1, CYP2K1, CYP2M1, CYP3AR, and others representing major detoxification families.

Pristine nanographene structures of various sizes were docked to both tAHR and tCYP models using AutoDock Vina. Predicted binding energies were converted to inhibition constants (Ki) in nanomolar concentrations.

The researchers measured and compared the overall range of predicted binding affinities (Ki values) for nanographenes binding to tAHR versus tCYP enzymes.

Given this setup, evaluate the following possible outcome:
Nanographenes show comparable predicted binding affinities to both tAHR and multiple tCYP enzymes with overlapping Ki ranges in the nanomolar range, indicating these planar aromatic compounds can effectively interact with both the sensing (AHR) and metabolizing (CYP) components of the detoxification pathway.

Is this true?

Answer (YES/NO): NO